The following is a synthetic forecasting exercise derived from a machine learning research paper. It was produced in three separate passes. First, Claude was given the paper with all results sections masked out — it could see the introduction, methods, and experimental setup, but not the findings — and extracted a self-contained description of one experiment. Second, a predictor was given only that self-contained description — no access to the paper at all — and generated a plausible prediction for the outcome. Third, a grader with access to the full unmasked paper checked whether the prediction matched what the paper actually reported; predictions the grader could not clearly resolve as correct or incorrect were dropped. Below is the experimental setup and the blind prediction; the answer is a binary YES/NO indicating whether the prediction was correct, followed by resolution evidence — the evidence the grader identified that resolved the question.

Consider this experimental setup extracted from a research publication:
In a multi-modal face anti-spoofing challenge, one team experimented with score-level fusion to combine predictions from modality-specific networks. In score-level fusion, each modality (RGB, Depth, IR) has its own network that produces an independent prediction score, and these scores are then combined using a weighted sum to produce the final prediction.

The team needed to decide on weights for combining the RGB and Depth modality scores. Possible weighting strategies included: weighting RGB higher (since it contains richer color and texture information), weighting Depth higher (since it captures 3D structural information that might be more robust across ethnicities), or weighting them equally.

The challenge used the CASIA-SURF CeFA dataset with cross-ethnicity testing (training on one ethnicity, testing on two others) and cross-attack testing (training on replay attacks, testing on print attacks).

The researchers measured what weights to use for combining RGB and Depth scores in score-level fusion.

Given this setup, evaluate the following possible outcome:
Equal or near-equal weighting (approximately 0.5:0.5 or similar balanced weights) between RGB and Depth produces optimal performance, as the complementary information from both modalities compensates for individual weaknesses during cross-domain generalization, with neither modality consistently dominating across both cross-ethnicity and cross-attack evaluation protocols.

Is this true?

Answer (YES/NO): YES